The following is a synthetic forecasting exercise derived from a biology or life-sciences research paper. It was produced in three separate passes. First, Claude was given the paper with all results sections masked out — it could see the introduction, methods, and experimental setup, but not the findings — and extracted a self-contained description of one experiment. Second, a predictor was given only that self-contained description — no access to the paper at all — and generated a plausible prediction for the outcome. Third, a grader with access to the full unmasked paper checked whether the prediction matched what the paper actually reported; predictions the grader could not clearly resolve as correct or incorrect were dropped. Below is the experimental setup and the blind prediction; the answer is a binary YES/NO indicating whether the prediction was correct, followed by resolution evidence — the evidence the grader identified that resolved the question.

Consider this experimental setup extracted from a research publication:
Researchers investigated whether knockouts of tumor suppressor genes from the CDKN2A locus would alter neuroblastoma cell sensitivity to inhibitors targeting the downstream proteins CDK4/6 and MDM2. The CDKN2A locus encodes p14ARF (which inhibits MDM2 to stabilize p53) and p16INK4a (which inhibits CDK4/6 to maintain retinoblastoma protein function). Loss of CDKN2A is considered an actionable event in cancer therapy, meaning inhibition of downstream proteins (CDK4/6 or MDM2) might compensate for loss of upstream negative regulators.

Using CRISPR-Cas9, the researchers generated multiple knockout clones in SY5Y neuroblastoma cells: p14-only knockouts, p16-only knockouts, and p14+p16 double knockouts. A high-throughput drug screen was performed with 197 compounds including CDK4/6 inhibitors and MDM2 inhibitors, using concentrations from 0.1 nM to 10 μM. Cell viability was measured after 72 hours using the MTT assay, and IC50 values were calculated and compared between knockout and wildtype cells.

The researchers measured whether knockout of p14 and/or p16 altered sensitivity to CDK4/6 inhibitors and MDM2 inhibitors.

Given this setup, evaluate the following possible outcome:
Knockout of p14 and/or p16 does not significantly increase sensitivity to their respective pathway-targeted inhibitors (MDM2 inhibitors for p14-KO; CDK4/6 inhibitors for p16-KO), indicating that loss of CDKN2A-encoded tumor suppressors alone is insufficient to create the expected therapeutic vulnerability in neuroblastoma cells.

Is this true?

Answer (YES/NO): YES